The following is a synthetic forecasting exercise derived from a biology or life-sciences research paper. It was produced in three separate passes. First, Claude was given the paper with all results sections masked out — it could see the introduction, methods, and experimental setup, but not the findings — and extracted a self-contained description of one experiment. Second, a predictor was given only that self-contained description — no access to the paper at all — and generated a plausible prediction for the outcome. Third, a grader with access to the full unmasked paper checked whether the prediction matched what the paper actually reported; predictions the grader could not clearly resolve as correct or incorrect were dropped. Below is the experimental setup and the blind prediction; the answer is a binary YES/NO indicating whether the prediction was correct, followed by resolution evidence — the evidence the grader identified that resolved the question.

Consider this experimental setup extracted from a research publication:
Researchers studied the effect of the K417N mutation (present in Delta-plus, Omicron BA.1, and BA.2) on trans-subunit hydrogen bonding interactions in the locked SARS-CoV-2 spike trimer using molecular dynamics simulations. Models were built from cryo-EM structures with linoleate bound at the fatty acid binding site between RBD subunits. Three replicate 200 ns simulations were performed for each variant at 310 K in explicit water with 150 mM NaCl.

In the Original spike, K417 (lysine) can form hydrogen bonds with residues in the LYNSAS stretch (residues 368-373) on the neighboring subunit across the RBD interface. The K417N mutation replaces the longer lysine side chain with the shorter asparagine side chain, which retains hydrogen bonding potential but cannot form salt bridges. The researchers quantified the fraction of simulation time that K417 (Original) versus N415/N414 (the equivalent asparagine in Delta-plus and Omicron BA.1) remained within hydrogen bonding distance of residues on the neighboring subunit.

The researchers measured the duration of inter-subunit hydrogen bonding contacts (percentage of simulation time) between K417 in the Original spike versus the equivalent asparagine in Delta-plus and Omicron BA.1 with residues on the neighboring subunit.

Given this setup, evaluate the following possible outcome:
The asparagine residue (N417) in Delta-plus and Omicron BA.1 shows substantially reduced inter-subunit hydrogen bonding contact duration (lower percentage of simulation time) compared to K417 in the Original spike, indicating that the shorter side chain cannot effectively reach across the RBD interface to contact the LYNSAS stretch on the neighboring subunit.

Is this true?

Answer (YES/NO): YES